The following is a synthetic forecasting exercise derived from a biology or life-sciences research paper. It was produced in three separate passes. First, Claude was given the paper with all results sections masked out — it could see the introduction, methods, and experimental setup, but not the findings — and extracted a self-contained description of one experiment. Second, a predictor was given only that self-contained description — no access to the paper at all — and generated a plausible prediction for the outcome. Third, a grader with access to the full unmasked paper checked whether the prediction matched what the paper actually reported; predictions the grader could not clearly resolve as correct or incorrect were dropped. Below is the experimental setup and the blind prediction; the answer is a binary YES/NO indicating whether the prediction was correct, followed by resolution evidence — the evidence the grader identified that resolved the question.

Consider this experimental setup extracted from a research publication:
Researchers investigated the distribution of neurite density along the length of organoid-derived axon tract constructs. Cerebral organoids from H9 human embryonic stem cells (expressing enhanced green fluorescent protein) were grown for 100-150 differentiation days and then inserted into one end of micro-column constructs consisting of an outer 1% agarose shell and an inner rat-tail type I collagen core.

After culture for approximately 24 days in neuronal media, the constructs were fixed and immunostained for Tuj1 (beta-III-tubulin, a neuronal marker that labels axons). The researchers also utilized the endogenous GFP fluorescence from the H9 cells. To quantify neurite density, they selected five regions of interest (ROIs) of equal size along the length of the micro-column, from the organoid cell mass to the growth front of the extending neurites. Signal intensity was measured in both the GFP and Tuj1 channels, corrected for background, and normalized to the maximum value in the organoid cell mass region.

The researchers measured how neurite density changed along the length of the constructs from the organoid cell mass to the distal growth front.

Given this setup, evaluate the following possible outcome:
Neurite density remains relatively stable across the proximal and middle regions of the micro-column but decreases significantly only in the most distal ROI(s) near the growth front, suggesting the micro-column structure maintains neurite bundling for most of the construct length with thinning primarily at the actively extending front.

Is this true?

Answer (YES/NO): NO